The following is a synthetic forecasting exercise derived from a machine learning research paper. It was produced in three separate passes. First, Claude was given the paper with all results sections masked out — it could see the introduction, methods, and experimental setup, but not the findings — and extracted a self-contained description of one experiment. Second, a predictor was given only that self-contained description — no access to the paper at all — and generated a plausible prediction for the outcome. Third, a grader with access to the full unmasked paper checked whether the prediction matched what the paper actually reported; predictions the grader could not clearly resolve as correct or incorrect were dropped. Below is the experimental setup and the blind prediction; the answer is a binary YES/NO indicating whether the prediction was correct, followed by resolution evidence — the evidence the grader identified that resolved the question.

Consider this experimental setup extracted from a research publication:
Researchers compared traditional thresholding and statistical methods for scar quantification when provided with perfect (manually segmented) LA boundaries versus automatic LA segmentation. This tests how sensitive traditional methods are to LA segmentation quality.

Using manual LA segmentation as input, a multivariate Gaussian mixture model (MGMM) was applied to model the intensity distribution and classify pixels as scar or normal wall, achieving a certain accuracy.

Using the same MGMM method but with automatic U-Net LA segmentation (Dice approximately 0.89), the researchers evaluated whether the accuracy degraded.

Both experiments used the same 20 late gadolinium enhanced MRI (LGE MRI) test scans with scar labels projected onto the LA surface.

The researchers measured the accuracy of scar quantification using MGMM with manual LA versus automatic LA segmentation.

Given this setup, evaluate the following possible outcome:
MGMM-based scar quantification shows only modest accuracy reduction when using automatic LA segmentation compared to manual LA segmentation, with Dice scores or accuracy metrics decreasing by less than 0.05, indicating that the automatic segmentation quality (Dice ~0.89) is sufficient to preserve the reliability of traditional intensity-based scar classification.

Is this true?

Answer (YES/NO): NO